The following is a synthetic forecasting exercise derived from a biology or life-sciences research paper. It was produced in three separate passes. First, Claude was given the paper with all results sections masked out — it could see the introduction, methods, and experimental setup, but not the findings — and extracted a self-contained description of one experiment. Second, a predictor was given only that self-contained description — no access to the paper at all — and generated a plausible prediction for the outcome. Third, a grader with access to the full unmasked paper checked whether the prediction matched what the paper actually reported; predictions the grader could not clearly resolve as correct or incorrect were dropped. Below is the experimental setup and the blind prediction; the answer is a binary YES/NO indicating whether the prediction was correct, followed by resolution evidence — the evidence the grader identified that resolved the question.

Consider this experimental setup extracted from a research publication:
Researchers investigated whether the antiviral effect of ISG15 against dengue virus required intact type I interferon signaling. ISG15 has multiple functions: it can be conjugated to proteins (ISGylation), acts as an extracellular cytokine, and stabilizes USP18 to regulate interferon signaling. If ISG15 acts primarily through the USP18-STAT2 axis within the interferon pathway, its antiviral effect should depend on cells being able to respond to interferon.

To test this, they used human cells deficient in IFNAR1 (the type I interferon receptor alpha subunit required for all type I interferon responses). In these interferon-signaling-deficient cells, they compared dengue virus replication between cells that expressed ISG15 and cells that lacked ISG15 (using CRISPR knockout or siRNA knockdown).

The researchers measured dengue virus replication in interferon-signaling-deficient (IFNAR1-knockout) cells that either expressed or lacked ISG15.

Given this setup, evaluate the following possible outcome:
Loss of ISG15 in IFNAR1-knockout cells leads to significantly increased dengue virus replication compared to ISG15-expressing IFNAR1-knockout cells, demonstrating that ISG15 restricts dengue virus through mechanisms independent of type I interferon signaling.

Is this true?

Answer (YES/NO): NO